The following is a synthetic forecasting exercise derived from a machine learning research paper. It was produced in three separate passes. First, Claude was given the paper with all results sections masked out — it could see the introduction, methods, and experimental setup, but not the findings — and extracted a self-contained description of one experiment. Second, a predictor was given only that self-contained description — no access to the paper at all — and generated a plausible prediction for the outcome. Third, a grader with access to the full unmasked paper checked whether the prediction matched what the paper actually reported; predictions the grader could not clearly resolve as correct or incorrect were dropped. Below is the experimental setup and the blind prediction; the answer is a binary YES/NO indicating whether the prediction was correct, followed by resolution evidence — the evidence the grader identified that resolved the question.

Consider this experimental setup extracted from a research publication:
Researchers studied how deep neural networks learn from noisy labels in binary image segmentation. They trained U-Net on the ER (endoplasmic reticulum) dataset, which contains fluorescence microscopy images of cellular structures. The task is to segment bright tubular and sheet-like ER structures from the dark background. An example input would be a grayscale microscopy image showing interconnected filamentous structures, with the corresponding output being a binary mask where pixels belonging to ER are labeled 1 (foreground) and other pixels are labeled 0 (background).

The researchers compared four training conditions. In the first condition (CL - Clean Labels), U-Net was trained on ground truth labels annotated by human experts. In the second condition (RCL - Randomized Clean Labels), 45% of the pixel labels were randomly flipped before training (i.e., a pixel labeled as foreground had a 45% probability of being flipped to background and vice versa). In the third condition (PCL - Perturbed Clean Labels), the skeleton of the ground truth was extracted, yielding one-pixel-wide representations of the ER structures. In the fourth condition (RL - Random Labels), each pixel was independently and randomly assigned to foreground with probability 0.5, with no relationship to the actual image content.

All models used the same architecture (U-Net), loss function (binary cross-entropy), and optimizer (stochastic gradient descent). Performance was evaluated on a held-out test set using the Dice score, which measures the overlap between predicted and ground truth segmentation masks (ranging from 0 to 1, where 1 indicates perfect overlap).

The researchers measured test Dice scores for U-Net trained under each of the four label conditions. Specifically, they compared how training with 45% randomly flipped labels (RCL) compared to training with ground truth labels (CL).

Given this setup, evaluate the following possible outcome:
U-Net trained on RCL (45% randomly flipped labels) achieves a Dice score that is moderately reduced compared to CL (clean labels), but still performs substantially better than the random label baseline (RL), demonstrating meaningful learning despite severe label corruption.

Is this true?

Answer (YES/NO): NO